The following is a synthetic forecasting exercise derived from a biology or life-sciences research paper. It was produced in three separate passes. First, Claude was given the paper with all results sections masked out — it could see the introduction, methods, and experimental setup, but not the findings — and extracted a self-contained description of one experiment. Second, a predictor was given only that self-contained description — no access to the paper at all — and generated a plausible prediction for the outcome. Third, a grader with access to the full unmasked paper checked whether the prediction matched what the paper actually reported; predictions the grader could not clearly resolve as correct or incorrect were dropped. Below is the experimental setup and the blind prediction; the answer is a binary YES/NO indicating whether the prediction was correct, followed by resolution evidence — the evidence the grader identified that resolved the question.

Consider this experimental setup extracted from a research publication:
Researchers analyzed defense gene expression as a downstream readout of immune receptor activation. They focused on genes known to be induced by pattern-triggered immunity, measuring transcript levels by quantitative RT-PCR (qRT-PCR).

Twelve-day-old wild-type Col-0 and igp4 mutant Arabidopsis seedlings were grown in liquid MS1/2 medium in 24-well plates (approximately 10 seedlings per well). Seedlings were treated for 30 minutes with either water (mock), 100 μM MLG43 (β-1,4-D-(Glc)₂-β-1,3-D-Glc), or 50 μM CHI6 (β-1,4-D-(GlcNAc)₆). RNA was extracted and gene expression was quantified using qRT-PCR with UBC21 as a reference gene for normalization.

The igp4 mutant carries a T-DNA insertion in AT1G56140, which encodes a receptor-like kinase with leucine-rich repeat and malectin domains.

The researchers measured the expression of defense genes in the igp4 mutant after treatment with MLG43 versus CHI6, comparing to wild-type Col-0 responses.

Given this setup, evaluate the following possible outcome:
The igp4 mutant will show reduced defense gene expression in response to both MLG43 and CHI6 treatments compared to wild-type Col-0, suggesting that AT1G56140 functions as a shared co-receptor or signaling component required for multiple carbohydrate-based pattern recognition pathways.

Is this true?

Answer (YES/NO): NO